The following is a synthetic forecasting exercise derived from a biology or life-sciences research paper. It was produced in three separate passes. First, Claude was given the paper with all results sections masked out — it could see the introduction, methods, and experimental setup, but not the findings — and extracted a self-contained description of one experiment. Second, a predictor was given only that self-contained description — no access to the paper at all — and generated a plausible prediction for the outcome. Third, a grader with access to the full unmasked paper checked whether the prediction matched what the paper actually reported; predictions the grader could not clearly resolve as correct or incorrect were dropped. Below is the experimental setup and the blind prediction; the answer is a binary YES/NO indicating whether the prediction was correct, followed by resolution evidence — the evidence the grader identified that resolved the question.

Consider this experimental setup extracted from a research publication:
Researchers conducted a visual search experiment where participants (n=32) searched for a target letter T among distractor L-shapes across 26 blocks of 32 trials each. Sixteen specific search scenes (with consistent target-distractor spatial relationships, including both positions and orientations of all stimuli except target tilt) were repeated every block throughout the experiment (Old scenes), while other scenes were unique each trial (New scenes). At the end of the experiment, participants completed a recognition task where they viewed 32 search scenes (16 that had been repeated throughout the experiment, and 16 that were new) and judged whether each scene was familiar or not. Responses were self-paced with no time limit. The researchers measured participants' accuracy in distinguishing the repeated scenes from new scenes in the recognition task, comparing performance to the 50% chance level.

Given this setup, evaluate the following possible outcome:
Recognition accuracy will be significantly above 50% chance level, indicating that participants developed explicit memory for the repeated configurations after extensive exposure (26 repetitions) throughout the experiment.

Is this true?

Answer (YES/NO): NO